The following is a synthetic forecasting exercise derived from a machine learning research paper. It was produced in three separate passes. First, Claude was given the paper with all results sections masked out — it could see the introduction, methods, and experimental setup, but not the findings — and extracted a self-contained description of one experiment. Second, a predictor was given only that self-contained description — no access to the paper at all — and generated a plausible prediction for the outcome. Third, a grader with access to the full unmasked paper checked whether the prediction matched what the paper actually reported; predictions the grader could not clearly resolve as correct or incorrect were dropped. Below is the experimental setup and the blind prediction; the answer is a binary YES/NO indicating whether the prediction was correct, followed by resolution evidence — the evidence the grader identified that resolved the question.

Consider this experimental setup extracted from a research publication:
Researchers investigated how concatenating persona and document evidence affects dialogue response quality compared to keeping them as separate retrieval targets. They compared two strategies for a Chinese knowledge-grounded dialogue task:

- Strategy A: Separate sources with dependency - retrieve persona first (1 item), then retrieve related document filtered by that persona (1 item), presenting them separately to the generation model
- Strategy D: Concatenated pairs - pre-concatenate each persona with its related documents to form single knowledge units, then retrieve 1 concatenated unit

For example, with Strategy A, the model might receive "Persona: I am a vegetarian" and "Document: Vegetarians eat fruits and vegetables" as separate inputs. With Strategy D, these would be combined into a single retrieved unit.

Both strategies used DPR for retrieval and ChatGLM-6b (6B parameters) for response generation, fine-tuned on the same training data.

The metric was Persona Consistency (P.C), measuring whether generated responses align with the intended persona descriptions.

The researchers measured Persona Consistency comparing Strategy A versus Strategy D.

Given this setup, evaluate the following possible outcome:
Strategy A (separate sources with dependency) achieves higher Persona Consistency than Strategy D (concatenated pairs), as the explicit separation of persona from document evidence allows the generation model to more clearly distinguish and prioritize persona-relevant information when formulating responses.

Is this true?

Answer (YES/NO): YES